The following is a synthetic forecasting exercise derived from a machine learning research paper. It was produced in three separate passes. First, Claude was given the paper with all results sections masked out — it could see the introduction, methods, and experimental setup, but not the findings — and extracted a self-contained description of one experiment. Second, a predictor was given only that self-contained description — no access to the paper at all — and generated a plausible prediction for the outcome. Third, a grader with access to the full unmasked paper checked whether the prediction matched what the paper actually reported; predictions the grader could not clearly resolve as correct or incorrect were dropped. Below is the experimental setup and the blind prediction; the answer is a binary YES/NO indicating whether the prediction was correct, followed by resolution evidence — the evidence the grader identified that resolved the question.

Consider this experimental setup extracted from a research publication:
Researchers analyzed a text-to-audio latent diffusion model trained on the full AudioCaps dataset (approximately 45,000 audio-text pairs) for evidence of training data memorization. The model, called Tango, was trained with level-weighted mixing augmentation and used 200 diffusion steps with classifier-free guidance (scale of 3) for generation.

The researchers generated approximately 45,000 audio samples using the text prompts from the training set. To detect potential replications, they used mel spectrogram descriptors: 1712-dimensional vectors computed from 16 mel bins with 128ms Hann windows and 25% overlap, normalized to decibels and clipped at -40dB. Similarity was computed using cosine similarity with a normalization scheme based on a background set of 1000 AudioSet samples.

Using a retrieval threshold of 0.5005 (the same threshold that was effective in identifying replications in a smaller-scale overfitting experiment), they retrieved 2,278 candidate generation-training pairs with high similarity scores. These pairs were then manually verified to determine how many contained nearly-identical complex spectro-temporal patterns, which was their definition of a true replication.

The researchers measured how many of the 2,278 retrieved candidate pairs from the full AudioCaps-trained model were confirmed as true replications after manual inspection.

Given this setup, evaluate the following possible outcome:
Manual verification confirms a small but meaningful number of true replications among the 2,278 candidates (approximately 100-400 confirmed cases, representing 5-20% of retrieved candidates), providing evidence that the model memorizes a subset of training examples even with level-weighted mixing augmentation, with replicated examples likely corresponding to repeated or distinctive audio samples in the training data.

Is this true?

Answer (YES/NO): NO